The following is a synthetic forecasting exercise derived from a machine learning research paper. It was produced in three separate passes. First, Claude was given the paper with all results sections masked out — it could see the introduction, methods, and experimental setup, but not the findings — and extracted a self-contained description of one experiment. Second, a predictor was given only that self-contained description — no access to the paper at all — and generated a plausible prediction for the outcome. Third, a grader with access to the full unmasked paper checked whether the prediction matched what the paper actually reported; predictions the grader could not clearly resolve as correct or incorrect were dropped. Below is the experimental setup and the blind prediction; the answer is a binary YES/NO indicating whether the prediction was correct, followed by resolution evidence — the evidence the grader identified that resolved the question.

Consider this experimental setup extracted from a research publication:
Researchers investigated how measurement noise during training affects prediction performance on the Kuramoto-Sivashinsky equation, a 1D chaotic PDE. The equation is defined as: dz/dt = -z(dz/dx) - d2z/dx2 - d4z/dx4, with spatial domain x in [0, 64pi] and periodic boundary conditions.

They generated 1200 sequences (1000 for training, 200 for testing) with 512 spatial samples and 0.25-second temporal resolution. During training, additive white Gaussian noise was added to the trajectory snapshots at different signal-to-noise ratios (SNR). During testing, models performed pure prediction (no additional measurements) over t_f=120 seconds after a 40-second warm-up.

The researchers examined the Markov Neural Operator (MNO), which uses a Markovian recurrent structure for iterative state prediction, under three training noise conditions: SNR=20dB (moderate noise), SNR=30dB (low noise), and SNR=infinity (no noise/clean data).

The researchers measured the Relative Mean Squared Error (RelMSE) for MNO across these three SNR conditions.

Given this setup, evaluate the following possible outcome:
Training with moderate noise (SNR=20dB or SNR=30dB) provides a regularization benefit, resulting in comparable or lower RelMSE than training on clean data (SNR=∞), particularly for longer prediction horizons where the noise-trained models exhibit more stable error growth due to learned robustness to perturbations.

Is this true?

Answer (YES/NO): NO